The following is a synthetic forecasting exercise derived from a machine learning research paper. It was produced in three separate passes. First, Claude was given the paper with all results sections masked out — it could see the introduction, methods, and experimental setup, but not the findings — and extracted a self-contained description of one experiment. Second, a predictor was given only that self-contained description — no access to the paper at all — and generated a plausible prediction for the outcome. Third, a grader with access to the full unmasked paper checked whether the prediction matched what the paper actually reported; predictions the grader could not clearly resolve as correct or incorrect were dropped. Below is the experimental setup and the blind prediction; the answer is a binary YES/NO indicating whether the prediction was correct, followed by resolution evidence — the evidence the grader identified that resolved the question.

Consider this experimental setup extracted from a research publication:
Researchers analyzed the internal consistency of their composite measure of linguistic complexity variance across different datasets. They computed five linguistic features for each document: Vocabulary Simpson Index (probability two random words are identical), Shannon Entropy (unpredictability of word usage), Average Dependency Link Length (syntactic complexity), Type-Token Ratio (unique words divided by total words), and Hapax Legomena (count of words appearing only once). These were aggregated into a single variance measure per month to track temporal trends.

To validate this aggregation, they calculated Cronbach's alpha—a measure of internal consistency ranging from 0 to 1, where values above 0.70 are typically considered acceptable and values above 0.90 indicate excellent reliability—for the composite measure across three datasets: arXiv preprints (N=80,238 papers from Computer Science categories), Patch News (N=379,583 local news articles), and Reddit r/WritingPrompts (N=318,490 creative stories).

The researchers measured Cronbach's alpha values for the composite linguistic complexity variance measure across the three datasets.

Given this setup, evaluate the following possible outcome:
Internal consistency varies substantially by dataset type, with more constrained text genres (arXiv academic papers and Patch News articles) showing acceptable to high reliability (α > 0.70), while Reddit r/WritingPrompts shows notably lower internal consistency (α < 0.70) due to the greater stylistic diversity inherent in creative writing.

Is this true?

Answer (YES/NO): NO